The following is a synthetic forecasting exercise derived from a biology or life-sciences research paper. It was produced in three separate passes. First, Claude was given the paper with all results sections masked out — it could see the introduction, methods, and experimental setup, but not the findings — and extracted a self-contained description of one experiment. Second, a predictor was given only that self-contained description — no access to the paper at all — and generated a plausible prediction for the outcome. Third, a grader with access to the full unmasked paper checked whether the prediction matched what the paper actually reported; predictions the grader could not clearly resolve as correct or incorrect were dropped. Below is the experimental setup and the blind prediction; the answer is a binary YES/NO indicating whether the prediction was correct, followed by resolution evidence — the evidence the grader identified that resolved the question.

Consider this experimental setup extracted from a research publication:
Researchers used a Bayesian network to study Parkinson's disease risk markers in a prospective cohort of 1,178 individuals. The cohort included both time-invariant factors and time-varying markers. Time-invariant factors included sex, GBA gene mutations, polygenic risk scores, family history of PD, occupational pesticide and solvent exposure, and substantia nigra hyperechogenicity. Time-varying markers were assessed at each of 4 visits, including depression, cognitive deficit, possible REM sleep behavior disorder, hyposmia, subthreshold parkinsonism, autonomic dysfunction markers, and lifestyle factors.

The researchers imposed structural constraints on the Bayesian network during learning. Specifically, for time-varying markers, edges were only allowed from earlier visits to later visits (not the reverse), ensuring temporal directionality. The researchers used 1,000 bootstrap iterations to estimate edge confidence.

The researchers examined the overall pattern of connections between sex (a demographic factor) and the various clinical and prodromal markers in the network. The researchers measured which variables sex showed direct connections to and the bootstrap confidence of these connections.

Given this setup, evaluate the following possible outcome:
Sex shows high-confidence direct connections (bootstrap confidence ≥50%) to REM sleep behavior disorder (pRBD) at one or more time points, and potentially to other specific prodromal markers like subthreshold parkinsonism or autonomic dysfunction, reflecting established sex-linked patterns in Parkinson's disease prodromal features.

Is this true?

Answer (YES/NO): NO